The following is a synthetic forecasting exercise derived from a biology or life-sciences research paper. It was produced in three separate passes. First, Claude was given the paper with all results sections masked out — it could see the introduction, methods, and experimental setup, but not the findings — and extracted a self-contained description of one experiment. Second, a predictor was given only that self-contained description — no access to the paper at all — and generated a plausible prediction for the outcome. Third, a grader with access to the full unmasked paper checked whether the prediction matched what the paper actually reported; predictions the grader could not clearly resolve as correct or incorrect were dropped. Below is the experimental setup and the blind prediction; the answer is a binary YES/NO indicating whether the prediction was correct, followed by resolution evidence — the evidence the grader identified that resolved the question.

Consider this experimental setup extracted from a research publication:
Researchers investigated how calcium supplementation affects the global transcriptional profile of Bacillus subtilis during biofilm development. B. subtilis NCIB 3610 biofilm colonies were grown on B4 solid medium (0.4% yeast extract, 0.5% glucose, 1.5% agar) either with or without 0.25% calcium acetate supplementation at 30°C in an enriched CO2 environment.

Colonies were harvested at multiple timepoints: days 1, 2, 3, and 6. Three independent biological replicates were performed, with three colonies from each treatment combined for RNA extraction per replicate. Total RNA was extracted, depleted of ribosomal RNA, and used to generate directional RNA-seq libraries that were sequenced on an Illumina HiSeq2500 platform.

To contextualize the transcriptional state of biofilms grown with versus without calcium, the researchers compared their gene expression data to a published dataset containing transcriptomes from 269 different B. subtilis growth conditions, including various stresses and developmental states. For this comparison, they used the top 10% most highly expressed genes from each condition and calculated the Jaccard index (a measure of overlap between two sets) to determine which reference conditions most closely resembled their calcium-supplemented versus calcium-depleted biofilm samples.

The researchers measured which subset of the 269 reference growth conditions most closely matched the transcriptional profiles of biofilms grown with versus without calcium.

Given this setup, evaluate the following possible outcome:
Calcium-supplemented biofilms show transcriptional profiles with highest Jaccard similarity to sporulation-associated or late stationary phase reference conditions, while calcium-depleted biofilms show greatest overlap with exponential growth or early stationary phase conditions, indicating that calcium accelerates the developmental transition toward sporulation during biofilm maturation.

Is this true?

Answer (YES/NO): NO